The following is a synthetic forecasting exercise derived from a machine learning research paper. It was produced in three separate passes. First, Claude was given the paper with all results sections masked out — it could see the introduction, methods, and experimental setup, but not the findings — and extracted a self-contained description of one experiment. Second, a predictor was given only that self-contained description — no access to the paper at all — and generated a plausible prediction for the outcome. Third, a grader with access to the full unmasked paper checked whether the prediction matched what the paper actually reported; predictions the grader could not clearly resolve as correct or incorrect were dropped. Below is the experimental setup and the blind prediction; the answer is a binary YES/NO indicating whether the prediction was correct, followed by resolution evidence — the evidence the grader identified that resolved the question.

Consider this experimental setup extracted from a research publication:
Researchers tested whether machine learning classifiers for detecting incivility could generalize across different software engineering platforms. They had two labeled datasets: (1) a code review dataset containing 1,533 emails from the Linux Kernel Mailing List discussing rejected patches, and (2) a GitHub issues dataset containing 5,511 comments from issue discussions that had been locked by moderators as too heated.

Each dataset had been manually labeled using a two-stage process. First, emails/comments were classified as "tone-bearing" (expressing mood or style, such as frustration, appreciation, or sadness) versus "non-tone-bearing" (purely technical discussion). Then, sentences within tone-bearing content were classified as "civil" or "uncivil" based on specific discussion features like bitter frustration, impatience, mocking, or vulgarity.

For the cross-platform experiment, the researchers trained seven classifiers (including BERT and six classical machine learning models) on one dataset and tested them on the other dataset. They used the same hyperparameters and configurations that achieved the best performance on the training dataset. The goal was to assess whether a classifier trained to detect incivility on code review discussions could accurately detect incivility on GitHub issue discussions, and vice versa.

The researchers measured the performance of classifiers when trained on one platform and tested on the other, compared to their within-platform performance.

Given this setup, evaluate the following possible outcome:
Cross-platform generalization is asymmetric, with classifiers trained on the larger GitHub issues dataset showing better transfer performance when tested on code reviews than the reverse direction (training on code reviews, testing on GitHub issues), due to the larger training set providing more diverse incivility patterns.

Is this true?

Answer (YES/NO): NO